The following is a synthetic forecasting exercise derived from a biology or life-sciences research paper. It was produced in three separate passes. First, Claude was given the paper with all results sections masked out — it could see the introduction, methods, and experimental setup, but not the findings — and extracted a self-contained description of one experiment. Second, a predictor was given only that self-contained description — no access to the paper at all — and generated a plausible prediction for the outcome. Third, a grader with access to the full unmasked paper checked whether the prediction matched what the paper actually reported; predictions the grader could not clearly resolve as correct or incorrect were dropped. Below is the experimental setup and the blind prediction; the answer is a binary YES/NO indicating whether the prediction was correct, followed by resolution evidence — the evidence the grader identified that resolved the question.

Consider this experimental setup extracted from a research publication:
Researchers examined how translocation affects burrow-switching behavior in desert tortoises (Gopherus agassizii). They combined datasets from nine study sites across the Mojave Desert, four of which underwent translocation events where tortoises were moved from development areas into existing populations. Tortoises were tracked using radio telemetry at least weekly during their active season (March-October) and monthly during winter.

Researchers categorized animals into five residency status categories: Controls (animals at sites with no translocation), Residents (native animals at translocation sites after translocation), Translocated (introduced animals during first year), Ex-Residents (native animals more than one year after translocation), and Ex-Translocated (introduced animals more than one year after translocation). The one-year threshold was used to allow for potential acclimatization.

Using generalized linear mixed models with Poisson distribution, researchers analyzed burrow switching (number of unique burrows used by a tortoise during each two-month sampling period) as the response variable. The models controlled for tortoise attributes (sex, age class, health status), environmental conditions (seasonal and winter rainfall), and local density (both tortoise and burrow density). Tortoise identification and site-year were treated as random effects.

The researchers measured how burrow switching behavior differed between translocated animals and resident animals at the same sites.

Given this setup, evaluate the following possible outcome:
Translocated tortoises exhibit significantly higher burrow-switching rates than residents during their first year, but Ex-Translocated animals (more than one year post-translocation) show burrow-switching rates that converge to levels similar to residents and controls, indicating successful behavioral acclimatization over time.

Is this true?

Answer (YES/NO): NO